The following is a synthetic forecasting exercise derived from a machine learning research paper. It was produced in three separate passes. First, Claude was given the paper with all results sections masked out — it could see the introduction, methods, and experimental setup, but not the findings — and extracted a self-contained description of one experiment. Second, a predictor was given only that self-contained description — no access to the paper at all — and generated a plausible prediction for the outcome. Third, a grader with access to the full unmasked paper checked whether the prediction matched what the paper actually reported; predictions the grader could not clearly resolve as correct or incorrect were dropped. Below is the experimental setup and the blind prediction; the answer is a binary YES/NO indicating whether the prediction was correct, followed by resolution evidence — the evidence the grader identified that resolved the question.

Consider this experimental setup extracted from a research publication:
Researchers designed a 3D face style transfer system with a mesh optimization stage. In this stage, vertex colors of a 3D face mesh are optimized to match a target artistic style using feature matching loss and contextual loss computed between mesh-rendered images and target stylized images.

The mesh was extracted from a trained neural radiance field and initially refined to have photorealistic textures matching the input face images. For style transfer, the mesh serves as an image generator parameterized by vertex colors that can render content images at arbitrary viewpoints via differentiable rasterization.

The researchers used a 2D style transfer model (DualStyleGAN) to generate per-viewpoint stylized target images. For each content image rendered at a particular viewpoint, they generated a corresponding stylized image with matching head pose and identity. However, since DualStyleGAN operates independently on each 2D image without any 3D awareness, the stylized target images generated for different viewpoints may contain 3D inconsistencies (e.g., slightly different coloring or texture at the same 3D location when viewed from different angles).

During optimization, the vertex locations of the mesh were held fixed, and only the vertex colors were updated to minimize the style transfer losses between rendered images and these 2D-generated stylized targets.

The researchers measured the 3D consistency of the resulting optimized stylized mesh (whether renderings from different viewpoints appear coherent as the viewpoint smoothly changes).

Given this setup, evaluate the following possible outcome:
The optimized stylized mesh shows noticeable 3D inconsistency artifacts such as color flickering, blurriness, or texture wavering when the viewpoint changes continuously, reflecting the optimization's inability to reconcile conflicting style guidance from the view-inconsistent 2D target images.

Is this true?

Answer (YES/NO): NO